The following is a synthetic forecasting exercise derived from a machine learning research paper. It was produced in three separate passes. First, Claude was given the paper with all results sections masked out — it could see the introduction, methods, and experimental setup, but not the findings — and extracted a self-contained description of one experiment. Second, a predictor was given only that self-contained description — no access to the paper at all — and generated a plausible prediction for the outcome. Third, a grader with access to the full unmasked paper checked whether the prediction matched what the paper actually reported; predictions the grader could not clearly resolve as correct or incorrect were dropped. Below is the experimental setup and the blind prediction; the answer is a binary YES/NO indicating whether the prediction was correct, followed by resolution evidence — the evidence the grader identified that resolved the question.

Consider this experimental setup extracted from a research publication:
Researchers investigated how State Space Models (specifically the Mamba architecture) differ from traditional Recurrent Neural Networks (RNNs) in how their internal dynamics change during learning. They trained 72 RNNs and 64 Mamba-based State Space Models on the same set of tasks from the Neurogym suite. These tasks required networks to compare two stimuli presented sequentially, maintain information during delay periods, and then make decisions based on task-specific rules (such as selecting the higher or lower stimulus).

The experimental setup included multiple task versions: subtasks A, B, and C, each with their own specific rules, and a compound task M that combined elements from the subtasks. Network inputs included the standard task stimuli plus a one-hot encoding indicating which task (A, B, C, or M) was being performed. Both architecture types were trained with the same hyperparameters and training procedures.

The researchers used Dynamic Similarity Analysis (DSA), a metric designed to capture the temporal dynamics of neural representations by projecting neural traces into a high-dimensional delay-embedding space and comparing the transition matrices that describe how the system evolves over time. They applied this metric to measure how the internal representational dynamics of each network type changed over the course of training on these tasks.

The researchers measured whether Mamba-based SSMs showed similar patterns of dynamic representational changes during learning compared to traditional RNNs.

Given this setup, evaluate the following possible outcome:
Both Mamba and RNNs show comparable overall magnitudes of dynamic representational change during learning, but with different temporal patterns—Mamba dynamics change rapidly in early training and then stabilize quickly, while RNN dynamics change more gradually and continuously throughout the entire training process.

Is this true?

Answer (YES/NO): NO